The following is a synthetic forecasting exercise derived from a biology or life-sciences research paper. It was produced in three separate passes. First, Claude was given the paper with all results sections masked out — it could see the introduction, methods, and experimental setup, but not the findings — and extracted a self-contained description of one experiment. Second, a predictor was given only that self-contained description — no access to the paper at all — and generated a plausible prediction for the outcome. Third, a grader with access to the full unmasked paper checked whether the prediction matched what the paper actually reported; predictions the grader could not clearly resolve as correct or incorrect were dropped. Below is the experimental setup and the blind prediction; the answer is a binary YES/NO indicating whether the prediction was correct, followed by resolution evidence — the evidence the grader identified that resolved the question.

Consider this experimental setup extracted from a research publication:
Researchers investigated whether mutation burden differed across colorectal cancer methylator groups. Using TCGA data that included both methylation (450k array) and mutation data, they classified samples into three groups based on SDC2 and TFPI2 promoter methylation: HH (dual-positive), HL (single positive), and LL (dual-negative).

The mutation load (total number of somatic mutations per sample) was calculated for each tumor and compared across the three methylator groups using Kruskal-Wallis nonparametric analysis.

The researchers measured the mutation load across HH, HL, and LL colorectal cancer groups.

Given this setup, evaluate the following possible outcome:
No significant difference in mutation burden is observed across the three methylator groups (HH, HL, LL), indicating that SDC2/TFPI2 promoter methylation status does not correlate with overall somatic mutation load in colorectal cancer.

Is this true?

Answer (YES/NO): NO